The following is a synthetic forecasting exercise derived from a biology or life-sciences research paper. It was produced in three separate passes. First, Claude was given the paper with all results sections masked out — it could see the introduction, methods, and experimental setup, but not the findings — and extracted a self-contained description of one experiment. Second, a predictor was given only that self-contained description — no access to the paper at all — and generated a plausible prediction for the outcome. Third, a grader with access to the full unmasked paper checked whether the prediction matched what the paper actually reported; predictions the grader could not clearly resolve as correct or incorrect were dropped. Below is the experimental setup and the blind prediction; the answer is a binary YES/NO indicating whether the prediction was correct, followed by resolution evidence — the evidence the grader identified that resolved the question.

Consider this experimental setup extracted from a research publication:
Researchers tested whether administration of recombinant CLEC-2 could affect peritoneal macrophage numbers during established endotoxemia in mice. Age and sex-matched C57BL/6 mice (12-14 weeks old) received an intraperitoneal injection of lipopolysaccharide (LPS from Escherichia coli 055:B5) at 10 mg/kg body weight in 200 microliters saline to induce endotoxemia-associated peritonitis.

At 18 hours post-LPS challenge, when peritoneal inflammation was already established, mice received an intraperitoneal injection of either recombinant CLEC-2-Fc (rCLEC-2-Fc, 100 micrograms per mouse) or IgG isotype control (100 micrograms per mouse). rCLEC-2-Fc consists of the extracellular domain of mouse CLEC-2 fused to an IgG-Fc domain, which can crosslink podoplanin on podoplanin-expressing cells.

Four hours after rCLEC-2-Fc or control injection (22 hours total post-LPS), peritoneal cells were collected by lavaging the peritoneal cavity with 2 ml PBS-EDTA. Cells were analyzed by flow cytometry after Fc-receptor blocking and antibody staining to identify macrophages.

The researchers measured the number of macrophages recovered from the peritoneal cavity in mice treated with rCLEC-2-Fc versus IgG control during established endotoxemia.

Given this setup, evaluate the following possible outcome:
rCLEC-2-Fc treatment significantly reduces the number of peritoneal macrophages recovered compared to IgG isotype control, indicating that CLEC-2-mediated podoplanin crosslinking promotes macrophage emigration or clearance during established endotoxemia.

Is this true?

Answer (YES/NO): YES